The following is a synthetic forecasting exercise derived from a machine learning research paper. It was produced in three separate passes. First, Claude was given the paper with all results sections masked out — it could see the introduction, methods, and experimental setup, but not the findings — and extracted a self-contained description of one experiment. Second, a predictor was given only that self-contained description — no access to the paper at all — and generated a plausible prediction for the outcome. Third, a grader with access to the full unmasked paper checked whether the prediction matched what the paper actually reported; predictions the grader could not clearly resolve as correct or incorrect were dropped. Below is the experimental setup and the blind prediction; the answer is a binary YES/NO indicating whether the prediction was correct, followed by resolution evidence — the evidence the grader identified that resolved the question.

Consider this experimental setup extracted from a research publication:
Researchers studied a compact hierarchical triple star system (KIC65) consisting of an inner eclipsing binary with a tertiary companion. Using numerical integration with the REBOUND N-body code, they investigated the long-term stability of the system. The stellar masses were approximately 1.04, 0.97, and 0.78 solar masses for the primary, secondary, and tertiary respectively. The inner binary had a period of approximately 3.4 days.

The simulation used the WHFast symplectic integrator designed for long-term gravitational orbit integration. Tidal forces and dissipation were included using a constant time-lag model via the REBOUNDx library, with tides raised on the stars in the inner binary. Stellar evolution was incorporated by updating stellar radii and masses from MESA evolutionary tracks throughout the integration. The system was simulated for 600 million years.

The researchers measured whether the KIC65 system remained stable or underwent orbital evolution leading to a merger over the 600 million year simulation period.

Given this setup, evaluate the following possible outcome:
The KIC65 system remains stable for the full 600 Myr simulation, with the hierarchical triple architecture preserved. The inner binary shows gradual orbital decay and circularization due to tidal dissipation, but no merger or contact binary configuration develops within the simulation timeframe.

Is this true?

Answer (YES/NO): NO